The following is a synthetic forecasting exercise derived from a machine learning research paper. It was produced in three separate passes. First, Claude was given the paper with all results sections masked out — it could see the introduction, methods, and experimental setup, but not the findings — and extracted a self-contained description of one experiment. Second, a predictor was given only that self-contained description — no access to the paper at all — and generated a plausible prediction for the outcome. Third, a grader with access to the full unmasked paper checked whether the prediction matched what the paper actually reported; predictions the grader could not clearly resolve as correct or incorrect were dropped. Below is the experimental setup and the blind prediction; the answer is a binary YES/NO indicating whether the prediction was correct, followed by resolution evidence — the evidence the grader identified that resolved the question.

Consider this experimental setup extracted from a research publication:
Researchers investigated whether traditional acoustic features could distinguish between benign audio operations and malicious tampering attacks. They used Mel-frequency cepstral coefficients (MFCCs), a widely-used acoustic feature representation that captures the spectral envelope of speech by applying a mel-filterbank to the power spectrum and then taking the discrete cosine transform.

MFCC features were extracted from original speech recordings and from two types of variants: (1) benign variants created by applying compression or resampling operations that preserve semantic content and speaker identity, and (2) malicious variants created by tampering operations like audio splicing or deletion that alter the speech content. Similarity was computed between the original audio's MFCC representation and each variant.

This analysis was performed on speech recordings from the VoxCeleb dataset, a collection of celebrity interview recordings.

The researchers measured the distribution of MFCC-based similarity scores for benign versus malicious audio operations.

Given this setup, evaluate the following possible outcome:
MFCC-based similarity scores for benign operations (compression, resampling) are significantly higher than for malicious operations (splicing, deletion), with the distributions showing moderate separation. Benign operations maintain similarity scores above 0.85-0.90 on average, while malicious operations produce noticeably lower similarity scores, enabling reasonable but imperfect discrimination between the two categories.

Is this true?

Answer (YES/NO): NO